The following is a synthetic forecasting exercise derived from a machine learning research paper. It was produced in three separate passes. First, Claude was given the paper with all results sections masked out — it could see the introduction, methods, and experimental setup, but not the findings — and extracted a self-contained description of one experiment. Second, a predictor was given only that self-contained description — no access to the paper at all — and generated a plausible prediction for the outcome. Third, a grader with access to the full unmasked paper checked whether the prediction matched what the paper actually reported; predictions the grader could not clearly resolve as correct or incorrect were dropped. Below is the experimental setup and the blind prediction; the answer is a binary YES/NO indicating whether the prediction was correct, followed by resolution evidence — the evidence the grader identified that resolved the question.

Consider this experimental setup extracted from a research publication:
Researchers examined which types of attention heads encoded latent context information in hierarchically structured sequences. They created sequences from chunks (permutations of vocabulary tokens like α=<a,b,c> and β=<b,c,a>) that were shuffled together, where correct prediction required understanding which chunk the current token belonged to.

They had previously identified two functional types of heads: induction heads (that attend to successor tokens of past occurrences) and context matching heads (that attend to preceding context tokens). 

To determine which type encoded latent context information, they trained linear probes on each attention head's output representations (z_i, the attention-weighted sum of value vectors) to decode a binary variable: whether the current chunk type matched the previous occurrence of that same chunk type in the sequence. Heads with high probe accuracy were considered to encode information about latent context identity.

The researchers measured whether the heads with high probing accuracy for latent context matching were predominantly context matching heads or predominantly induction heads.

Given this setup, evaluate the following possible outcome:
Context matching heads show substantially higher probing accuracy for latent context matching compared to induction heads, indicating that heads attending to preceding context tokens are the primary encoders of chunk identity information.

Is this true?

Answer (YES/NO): YES